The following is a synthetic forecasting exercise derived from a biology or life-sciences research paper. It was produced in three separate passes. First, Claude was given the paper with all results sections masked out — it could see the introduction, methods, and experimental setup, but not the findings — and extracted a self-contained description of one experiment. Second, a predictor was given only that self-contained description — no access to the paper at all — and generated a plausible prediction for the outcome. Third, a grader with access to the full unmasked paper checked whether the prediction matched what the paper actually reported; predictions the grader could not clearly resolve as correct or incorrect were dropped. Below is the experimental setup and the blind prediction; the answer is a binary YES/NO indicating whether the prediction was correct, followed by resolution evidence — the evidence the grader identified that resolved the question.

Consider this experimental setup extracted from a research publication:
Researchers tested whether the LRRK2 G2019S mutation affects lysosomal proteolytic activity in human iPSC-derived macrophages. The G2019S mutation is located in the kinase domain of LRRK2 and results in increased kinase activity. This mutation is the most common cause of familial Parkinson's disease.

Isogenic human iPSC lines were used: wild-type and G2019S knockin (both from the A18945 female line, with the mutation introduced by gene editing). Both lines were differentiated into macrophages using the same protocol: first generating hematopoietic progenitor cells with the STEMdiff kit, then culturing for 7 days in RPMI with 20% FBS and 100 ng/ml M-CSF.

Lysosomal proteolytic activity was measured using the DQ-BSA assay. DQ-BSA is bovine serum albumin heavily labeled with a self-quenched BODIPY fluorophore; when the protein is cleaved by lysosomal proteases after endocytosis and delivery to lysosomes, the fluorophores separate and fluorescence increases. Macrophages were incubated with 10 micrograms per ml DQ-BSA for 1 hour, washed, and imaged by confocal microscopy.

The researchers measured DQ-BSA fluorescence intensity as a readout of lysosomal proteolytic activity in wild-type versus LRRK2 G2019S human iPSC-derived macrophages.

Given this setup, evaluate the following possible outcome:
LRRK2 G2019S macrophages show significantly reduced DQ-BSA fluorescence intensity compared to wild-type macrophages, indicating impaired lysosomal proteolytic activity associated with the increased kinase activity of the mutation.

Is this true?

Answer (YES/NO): YES